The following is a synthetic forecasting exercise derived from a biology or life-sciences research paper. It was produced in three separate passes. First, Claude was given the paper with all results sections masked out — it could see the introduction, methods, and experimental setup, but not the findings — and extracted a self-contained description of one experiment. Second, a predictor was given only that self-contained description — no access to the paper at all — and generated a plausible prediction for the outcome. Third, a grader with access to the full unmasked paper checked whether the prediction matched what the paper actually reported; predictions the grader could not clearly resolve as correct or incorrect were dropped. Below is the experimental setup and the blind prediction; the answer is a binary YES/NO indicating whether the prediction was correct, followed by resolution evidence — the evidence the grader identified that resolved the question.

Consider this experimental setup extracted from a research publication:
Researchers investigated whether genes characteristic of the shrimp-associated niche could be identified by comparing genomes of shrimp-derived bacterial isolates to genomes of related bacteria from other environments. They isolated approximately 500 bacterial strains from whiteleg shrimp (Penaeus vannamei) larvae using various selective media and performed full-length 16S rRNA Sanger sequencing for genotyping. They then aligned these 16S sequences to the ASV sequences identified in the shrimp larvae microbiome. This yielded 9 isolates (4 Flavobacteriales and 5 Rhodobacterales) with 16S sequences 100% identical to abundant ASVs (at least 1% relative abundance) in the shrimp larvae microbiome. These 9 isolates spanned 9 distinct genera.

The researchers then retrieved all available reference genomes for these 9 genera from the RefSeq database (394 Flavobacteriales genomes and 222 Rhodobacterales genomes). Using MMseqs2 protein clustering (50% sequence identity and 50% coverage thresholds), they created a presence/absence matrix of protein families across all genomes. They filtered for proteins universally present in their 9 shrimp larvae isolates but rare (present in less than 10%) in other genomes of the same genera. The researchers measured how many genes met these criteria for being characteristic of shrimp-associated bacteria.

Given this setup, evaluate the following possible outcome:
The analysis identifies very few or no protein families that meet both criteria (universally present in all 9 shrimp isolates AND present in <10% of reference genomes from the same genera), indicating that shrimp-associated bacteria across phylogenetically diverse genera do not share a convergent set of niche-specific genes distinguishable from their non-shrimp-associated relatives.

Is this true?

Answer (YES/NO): NO